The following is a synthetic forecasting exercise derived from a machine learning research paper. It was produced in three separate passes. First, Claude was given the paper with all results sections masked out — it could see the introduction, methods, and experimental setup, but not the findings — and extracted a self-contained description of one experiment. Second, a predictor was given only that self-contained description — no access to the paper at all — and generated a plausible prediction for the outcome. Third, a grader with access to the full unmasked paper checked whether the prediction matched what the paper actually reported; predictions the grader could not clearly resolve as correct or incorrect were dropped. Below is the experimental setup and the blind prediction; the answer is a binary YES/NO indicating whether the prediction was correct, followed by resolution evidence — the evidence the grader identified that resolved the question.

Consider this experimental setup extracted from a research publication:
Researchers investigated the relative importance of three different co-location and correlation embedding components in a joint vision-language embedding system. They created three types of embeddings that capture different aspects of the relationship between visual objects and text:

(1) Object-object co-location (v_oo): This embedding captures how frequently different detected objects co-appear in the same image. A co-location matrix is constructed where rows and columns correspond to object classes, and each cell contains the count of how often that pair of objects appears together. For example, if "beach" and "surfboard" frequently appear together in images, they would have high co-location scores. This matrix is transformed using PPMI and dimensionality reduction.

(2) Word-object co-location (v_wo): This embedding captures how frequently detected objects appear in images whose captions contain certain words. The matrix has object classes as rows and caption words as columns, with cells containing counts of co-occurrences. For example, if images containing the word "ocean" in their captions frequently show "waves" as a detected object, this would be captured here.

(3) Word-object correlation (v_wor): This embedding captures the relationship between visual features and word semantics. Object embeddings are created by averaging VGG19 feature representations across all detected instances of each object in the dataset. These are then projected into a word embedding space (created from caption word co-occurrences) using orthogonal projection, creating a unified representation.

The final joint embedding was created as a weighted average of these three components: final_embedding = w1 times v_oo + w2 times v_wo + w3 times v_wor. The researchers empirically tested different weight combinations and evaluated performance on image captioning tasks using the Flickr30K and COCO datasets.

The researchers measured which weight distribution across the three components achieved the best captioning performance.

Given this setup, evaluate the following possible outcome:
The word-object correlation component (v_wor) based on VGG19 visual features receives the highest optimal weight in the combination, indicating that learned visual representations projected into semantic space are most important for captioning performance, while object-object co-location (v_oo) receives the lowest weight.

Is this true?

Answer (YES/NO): YES